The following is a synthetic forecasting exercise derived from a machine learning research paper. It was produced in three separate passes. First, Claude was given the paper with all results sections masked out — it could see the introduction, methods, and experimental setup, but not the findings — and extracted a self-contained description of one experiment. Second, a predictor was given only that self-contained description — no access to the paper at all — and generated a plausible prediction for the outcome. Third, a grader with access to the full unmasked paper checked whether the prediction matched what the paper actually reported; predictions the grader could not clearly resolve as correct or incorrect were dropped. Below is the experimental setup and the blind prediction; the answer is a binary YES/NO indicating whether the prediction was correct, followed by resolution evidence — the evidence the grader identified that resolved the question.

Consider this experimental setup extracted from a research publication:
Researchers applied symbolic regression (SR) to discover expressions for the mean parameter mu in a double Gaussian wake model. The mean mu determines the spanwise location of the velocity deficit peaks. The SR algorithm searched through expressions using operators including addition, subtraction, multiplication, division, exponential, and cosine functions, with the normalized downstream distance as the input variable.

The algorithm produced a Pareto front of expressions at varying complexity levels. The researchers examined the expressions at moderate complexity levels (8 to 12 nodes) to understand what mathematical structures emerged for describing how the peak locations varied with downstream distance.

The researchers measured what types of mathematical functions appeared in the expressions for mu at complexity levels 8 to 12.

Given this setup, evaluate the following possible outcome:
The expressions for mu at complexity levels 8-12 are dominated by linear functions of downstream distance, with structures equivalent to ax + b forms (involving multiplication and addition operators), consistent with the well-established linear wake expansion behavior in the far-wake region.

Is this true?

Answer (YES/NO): NO